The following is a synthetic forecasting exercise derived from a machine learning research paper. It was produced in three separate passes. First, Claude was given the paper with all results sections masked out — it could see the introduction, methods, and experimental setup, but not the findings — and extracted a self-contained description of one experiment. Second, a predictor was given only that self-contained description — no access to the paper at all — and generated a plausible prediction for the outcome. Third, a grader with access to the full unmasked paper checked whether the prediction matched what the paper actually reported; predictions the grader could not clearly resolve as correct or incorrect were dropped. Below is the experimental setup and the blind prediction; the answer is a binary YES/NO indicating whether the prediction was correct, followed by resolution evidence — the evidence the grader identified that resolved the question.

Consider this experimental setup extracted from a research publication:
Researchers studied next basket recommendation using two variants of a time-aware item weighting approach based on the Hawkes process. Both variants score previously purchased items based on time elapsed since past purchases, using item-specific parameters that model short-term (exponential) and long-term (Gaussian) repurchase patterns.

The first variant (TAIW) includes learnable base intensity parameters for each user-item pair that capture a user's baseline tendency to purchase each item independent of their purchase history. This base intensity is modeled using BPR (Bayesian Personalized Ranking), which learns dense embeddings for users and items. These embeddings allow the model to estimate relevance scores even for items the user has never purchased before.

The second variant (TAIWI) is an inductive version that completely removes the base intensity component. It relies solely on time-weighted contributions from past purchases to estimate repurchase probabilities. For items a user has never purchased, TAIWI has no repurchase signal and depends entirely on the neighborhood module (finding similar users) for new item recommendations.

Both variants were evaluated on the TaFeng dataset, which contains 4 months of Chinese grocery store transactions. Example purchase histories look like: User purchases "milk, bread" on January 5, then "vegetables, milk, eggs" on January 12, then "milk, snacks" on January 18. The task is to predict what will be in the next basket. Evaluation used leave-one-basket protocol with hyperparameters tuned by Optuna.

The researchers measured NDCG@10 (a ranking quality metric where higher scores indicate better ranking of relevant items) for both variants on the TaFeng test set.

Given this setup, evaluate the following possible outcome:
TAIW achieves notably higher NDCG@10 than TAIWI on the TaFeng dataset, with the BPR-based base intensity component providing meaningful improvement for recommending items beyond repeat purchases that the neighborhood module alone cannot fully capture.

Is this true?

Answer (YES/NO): NO